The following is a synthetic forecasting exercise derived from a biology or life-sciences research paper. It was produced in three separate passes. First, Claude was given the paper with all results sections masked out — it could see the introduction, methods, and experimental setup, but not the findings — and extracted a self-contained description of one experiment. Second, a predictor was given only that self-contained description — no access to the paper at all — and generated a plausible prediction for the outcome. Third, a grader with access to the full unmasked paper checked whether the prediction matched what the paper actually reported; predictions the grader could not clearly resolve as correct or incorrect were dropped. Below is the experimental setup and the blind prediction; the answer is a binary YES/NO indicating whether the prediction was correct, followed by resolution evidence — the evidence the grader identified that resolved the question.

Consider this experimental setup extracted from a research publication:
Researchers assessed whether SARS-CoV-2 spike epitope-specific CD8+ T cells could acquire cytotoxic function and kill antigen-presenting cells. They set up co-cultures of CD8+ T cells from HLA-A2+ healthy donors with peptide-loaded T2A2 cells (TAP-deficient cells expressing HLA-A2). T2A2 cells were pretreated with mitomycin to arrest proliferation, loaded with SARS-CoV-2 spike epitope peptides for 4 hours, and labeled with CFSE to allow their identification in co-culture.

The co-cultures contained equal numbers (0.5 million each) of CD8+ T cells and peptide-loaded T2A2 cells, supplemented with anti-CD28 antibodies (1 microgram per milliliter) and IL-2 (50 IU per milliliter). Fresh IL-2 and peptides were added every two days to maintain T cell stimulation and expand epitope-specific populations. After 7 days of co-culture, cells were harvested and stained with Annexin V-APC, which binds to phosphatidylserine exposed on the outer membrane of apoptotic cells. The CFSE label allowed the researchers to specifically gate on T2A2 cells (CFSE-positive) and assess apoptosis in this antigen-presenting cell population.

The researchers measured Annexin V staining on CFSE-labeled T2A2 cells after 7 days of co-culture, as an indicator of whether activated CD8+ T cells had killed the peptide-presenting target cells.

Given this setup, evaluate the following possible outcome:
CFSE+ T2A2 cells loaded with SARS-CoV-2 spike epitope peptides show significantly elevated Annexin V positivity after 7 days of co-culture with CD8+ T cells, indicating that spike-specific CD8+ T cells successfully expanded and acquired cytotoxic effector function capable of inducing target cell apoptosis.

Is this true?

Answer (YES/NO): YES